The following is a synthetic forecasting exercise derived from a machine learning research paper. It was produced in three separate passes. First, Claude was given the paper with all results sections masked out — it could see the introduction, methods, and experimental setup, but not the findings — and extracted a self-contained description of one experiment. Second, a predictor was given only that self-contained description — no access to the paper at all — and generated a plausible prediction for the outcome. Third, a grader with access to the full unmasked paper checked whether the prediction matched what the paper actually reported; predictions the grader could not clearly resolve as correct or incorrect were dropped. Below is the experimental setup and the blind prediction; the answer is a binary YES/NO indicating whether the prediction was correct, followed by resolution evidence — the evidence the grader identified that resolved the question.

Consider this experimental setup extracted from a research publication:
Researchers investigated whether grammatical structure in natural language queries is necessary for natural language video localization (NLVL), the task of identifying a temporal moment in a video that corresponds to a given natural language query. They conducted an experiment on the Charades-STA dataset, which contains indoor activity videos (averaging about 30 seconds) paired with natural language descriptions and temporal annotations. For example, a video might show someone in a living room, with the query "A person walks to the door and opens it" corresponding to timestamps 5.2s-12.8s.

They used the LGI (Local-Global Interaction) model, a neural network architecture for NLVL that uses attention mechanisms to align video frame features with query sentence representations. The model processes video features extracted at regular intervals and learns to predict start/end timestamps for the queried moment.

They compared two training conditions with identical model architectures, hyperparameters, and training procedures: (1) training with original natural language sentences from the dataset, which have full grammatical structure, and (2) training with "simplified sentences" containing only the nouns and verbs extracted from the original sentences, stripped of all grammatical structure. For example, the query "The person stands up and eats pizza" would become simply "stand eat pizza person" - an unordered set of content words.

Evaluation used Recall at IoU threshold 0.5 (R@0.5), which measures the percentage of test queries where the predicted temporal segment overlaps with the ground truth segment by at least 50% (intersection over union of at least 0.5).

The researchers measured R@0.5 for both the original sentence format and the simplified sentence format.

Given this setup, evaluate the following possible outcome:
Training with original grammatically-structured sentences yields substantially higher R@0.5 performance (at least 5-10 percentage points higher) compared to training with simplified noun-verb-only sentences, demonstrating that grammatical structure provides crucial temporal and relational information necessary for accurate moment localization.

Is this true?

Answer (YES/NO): NO